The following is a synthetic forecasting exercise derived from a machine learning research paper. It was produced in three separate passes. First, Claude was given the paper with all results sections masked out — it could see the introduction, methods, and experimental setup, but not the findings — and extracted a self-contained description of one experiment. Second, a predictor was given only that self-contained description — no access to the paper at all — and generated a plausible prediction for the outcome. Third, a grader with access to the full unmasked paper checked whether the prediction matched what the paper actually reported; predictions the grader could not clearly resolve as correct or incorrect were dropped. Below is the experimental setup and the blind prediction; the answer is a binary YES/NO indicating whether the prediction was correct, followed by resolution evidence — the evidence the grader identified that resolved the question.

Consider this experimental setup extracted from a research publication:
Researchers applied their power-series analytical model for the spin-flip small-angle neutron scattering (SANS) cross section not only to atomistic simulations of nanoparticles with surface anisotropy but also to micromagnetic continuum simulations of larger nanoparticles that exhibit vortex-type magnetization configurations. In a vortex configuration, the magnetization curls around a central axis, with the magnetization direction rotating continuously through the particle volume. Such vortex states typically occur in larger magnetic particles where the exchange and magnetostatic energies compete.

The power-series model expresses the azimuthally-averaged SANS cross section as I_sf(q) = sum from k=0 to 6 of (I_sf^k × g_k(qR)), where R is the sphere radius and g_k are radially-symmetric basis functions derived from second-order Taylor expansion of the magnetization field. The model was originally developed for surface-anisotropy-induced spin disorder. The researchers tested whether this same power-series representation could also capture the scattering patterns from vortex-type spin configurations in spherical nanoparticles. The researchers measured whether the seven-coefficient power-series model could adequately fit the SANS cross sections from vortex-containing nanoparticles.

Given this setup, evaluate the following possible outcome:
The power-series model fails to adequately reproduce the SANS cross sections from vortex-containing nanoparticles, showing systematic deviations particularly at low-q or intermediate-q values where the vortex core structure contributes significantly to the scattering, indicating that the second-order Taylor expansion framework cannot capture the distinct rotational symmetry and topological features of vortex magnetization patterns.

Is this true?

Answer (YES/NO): NO